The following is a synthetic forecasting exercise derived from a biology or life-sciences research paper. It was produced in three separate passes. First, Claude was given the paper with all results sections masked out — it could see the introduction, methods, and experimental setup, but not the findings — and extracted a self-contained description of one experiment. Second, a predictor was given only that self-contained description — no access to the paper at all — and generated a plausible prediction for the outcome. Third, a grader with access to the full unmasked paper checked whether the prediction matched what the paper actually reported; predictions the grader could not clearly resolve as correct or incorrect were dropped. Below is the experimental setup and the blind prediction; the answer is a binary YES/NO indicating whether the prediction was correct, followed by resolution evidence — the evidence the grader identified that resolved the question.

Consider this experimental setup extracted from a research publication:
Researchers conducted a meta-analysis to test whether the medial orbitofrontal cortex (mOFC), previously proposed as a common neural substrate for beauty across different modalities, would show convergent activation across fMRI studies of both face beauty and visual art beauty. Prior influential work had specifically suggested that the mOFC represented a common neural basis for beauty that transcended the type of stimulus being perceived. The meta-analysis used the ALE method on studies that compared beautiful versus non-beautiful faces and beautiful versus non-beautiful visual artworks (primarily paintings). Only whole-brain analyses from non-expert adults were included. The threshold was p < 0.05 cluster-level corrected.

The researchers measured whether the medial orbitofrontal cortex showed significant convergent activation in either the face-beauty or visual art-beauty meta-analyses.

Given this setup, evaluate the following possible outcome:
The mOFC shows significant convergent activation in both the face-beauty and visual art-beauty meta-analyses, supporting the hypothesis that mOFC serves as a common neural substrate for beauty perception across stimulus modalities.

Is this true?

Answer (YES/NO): NO